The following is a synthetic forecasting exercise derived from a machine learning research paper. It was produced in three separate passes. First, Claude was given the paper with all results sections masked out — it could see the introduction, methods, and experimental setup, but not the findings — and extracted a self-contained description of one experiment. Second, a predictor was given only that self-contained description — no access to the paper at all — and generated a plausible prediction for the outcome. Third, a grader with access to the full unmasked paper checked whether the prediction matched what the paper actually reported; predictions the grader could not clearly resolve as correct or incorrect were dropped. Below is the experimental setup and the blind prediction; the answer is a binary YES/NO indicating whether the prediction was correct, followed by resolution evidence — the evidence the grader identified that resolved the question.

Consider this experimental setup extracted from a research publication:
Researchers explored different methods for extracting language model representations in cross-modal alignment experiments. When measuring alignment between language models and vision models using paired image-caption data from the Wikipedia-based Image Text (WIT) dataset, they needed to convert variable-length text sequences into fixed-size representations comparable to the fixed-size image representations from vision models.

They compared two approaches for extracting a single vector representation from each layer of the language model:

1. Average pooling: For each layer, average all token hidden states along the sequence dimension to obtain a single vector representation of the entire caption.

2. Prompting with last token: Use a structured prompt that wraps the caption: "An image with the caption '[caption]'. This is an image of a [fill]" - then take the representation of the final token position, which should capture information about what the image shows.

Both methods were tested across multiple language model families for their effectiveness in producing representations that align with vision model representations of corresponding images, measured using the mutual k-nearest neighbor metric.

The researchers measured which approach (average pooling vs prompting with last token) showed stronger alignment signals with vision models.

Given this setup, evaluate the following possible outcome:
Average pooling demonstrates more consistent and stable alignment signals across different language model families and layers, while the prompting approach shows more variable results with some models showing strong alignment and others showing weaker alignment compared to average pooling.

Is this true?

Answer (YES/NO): NO